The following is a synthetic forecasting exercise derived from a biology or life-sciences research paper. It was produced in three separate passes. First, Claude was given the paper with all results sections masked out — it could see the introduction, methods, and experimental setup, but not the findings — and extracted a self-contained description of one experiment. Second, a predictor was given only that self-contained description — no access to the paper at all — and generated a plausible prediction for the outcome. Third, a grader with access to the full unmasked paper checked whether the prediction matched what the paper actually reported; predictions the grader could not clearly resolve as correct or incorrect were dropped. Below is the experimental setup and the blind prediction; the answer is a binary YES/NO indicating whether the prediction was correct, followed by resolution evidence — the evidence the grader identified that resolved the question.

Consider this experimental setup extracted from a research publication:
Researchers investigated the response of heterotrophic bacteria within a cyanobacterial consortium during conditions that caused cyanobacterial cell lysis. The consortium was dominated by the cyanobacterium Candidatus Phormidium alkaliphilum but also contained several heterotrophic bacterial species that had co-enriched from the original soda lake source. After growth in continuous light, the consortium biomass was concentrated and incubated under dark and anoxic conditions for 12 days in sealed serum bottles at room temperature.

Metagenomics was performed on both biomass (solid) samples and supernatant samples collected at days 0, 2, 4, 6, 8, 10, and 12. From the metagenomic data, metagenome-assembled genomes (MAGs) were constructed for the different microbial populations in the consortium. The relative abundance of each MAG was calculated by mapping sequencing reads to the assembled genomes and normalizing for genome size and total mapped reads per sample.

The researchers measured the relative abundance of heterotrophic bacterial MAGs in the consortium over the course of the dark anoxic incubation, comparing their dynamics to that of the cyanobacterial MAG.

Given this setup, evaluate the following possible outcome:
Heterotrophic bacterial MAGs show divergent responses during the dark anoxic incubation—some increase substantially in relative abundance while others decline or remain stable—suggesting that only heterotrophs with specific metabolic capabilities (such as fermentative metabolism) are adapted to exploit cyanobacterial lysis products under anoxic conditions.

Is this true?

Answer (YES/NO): NO